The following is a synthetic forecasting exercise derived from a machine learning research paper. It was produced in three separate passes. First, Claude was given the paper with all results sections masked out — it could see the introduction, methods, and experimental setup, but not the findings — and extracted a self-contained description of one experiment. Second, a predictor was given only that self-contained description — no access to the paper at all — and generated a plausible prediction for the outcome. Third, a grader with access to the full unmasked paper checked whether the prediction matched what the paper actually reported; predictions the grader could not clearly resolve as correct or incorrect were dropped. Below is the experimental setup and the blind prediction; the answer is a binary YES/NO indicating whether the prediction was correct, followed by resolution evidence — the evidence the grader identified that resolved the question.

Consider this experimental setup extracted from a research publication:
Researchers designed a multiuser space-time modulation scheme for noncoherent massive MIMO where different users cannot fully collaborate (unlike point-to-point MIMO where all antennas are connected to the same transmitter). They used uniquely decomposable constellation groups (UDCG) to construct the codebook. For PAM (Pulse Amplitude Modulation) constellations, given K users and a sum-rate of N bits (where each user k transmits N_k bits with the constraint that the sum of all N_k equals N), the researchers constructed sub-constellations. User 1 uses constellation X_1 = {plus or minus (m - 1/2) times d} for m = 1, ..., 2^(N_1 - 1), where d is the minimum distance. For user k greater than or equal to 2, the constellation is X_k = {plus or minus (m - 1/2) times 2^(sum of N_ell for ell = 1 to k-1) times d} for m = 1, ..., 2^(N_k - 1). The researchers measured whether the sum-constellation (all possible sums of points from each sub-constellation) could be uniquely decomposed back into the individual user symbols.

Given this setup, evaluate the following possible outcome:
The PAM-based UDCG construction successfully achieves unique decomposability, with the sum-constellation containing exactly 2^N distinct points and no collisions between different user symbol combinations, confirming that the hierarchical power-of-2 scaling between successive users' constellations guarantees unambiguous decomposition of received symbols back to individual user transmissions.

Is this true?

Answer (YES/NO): YES